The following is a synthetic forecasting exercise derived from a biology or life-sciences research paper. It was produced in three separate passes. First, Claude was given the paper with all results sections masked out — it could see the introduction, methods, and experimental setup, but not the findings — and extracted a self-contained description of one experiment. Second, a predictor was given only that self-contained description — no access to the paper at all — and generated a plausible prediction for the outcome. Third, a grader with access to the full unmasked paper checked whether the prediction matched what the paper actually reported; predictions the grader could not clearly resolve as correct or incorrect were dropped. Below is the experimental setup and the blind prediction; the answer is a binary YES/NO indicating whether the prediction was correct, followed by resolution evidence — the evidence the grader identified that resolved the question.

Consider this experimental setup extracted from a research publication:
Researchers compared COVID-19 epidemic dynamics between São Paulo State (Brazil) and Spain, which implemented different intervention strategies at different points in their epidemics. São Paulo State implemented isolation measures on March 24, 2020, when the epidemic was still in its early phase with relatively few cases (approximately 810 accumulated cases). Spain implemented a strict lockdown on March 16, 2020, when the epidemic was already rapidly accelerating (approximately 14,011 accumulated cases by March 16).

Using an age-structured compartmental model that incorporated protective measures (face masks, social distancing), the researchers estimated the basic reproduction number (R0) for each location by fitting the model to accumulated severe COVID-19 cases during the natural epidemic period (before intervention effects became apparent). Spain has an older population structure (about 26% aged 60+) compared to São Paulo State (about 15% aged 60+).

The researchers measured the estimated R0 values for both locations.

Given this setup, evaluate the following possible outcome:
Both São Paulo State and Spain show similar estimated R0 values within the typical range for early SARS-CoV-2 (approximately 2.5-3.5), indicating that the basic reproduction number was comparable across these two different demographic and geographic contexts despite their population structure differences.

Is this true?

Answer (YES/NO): NO